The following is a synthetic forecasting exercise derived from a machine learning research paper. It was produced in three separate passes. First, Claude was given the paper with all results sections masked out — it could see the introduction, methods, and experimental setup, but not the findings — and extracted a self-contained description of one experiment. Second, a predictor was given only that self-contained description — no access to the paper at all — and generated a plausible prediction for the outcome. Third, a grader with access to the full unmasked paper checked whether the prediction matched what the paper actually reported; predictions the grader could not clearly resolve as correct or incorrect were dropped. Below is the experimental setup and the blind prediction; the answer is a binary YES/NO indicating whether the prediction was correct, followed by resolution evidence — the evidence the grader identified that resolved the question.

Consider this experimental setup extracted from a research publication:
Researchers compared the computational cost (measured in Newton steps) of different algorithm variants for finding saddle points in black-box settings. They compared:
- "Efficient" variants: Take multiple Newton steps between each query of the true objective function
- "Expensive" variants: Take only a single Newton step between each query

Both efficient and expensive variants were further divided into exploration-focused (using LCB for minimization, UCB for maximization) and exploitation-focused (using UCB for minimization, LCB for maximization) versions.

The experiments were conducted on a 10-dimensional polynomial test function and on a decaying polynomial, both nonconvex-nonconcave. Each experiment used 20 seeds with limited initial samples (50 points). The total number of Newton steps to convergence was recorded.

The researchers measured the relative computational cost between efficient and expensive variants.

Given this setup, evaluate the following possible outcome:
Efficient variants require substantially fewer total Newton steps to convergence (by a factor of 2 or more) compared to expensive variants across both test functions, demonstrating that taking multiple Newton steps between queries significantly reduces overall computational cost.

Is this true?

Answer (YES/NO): NO